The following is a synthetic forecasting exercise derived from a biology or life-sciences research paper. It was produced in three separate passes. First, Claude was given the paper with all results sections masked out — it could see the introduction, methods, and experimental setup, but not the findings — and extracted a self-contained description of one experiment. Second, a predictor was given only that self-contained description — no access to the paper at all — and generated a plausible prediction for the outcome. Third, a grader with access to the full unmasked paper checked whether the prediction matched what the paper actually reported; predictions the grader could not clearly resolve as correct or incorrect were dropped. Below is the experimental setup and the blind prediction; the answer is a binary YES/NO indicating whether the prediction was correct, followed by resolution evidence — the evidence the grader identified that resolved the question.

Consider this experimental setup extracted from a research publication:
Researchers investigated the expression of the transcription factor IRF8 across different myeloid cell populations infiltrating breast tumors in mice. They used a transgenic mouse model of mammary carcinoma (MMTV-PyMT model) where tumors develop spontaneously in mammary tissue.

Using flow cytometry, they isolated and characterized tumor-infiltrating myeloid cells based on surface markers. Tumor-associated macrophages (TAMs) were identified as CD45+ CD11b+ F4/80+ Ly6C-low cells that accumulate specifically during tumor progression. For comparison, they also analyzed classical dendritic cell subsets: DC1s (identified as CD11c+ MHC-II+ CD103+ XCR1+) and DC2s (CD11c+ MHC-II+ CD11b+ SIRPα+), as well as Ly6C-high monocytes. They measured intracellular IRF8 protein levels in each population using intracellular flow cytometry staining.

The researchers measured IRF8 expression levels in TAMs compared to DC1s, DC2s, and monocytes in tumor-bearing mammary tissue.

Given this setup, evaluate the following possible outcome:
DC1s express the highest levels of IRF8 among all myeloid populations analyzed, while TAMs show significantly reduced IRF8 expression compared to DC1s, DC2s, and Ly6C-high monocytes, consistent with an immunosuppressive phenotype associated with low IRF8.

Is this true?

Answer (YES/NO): NO